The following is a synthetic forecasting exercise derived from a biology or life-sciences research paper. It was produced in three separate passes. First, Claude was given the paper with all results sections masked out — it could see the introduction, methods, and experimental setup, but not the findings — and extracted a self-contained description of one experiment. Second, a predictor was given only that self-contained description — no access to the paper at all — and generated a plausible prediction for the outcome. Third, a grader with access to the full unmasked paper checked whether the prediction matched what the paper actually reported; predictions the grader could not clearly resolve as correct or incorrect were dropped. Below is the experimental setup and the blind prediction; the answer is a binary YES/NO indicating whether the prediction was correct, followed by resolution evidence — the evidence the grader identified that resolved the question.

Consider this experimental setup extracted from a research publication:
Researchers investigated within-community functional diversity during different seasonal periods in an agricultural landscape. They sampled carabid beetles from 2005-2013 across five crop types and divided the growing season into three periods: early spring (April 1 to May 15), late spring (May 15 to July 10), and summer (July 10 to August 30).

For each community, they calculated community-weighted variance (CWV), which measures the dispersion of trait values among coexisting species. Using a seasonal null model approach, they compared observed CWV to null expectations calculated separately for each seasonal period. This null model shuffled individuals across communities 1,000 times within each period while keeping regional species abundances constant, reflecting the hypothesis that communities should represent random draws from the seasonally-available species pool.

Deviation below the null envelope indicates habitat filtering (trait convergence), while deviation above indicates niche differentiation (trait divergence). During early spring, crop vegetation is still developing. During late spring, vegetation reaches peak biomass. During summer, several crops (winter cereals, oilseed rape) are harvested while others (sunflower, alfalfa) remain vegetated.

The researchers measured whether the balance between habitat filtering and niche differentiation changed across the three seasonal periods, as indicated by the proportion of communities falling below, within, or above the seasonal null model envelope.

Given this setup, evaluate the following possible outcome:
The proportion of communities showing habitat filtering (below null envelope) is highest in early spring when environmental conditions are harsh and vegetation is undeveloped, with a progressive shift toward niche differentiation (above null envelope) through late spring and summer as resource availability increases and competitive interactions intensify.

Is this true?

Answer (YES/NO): NO